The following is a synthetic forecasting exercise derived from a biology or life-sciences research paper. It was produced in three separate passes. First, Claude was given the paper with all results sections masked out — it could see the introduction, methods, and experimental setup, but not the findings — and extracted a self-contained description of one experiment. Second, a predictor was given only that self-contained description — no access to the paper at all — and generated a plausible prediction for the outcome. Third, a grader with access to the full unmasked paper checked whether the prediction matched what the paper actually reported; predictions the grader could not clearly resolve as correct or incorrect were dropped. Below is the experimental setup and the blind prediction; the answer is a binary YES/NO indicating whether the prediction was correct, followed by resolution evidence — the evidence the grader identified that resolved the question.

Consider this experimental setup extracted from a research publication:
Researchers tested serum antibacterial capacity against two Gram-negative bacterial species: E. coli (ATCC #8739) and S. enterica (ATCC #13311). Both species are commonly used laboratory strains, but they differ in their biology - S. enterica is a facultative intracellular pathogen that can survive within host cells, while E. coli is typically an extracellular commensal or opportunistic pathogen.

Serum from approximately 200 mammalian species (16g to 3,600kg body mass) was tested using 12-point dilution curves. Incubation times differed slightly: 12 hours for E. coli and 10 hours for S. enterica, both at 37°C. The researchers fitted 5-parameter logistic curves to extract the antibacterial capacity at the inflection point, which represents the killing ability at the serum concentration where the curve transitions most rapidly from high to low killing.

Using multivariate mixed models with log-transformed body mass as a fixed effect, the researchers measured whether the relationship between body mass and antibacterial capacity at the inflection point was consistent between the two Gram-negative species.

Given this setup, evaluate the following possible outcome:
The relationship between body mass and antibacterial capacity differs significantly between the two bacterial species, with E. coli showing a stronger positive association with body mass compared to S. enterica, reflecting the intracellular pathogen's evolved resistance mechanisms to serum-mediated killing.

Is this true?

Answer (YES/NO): YES